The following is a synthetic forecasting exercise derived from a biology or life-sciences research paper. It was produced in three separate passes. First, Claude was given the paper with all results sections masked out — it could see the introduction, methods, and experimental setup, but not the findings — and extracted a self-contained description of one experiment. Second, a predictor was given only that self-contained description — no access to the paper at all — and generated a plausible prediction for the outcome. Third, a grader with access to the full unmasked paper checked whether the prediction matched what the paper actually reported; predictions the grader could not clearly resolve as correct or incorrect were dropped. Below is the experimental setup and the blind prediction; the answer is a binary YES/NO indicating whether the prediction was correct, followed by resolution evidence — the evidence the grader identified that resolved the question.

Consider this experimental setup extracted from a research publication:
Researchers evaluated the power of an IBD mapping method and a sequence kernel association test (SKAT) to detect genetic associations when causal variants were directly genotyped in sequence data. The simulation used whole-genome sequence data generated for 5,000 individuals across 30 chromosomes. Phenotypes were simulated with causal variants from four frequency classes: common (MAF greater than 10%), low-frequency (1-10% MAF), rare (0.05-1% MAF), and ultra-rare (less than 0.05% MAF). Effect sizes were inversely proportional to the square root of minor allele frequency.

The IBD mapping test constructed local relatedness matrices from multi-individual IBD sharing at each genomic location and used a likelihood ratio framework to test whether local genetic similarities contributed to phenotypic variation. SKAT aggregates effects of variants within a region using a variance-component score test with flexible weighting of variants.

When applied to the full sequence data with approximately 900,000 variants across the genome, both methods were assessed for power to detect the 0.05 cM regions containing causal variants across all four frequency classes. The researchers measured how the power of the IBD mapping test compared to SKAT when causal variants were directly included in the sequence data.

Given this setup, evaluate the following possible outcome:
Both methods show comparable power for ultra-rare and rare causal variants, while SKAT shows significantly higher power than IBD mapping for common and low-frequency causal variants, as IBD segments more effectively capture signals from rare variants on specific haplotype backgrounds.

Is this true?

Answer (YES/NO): NO